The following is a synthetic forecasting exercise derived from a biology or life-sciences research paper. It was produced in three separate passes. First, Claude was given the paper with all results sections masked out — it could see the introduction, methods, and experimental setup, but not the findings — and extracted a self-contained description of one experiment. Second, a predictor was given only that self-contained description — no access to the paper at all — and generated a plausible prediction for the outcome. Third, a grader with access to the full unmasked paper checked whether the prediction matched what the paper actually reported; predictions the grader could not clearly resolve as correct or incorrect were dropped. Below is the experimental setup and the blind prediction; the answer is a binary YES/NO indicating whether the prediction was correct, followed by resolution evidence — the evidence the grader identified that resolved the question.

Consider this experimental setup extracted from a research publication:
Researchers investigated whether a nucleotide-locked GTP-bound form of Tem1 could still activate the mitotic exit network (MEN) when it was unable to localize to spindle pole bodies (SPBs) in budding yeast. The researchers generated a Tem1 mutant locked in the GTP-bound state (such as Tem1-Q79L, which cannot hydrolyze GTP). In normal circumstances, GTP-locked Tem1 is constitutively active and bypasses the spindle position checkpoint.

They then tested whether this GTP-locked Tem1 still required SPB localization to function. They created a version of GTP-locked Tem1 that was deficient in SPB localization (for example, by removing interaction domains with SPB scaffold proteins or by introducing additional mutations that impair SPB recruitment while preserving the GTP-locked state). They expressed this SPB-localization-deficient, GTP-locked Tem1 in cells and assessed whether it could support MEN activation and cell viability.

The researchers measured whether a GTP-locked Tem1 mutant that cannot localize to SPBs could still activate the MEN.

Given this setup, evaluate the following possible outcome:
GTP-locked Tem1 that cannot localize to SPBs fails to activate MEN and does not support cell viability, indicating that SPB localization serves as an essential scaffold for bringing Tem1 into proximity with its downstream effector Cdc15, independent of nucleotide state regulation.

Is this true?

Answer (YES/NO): NO